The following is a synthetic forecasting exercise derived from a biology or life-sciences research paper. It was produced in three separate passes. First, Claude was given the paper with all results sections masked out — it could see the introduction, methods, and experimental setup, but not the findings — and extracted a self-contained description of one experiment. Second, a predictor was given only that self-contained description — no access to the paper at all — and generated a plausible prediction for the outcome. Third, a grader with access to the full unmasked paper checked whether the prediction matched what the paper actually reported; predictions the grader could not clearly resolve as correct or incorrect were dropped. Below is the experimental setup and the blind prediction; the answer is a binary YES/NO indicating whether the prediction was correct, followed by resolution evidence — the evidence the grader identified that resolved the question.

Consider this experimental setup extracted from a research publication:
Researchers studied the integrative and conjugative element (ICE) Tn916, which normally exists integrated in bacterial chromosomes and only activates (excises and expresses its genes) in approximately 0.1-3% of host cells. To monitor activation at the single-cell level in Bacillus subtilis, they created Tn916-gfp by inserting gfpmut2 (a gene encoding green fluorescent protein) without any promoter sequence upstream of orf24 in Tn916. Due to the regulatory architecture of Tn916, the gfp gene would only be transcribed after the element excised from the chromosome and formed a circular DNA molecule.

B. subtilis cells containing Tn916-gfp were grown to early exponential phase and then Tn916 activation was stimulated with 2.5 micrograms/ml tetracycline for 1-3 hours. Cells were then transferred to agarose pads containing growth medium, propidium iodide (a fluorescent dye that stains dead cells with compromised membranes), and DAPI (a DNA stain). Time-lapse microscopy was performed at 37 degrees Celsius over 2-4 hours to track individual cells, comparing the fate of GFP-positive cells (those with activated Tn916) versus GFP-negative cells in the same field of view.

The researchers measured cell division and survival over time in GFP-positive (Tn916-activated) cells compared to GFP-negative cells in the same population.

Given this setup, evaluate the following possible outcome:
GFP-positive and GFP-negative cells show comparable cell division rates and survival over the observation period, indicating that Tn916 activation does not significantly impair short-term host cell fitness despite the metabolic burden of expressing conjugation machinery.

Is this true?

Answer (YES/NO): NO